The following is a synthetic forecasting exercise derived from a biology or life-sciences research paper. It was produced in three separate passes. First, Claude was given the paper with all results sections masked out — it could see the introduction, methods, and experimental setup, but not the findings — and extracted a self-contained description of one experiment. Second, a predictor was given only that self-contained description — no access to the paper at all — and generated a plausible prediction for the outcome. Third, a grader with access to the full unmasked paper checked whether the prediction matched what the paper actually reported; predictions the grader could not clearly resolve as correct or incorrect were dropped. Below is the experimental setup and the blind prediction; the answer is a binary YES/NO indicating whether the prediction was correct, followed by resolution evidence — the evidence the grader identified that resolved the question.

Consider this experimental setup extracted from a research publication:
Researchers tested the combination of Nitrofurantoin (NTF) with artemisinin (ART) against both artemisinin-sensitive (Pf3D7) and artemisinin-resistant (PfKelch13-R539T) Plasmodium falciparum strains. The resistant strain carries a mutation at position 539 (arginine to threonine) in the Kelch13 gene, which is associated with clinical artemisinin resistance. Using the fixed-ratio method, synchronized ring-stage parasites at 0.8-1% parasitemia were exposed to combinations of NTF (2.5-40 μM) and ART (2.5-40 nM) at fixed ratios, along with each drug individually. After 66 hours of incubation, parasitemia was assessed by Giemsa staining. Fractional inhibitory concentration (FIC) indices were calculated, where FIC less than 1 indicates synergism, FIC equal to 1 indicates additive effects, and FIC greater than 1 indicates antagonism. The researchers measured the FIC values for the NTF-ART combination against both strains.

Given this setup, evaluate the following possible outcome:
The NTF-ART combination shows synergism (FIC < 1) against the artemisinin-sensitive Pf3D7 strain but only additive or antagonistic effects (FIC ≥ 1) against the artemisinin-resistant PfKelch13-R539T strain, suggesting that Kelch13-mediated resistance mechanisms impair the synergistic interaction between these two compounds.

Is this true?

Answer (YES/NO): NO